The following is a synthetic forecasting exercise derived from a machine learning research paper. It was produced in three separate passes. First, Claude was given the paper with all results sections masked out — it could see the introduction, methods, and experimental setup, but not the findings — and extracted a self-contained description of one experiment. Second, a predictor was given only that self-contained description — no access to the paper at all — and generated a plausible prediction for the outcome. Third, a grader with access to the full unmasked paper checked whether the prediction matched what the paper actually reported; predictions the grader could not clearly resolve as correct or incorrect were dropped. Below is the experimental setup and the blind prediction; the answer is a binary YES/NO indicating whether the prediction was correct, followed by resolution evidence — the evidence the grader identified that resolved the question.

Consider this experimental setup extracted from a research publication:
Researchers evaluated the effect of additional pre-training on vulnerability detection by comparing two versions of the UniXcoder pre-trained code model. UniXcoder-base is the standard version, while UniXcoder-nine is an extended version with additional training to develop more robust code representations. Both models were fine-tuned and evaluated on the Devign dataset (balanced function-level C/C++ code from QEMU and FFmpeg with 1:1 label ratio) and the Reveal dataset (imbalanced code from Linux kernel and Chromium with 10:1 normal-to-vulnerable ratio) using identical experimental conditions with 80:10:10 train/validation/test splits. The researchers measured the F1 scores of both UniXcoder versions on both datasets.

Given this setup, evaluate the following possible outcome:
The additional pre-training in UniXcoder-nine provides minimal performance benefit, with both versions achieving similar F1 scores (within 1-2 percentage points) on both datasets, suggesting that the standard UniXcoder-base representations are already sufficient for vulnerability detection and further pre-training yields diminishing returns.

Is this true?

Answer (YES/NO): NO